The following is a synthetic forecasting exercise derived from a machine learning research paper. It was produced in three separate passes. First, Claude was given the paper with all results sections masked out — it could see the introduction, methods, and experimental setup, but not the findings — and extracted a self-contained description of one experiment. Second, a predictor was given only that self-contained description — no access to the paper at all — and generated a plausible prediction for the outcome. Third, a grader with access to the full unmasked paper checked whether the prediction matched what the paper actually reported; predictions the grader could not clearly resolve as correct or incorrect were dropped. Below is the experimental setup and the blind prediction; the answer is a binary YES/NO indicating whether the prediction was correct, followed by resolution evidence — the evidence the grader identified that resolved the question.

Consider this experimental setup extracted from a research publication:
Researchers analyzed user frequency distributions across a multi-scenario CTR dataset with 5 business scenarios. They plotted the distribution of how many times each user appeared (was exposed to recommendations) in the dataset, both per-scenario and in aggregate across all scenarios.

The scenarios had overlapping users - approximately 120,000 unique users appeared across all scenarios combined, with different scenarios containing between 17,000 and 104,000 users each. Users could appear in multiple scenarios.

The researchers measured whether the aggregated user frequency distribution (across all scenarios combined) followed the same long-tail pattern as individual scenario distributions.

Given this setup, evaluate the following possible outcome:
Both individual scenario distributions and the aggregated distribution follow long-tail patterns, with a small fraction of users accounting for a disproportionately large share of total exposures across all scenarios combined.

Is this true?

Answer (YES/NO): NO